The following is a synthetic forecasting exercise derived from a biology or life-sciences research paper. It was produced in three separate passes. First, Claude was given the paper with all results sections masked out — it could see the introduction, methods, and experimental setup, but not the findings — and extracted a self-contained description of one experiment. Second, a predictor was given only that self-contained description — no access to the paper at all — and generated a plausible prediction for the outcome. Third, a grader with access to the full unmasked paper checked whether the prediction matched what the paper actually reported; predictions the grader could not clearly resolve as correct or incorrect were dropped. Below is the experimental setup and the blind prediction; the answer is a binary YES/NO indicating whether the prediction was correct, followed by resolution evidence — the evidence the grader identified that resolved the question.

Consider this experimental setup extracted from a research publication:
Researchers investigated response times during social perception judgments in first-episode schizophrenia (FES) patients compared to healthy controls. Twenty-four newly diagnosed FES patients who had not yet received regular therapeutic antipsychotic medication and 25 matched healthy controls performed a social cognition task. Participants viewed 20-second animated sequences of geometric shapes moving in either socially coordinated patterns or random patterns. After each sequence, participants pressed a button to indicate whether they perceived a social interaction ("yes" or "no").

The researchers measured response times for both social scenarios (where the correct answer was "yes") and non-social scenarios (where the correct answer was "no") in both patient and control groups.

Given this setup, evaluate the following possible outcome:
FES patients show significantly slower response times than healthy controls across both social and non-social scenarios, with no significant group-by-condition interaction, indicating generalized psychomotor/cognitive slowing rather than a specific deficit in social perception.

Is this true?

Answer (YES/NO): NO